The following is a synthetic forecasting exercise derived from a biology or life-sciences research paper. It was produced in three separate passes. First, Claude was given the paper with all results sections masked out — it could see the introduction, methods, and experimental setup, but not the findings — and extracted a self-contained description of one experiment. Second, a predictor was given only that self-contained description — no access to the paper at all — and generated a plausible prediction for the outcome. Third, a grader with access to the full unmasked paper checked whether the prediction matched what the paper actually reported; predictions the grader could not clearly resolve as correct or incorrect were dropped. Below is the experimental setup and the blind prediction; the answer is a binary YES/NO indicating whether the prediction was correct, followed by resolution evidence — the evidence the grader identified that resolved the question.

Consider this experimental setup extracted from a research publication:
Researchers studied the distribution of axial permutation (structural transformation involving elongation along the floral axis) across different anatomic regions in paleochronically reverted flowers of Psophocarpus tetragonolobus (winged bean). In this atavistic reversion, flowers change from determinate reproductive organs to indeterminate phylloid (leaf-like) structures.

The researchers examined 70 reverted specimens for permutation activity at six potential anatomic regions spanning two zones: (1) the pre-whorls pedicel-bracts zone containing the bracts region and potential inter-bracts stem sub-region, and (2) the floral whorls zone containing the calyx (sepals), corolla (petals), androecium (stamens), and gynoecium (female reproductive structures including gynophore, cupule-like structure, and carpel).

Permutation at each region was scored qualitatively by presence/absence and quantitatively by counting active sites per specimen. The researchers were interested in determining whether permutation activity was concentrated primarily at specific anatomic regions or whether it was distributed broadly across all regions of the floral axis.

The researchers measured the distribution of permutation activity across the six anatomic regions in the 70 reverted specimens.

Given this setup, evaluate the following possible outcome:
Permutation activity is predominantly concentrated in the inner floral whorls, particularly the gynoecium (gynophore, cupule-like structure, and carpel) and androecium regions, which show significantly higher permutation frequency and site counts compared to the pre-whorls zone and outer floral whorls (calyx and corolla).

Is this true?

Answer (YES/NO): NO